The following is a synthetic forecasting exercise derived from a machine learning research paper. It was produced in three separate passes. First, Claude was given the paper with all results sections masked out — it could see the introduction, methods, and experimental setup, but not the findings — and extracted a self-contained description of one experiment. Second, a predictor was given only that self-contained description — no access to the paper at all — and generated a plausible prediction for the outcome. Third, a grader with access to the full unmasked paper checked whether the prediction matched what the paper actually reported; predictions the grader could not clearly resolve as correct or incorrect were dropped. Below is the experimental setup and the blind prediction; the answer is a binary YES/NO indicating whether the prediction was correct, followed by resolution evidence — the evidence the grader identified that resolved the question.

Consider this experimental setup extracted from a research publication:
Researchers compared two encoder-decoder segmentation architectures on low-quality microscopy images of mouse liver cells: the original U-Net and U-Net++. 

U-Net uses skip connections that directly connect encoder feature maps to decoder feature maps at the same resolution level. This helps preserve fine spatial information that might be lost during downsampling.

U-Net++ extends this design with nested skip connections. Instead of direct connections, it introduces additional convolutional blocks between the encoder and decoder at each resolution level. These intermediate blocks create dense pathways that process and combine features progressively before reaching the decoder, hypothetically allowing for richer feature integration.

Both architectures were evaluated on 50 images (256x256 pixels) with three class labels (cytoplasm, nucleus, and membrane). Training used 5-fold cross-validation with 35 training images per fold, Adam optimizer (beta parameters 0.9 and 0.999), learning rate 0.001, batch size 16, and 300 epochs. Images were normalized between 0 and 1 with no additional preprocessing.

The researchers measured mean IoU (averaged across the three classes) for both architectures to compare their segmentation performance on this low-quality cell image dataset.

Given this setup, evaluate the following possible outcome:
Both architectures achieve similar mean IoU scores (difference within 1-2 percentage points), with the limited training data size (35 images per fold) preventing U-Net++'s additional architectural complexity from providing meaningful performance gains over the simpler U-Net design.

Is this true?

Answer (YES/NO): YES